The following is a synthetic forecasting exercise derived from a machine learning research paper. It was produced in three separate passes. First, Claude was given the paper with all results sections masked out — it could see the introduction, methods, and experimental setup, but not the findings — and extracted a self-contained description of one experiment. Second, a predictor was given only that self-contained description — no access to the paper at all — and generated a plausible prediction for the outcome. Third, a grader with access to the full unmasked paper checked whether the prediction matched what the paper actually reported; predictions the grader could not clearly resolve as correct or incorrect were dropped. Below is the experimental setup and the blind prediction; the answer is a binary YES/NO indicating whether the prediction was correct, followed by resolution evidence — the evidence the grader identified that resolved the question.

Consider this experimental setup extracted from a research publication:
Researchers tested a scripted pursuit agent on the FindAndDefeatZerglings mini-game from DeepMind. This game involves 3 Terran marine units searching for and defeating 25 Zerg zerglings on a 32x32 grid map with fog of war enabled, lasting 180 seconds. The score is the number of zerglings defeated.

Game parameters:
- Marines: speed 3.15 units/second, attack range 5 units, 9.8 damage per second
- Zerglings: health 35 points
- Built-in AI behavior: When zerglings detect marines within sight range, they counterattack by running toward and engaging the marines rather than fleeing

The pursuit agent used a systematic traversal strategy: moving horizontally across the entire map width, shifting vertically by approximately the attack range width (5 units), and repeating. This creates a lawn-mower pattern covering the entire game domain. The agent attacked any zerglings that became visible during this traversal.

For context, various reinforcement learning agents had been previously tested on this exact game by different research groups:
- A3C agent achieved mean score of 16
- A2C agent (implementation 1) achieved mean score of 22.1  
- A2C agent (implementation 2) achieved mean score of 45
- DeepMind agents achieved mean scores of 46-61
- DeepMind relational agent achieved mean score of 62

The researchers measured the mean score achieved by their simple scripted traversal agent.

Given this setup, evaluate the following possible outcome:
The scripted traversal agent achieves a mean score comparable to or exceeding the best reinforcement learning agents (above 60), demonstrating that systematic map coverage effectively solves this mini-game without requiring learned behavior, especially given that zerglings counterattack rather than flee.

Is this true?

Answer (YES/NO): NO